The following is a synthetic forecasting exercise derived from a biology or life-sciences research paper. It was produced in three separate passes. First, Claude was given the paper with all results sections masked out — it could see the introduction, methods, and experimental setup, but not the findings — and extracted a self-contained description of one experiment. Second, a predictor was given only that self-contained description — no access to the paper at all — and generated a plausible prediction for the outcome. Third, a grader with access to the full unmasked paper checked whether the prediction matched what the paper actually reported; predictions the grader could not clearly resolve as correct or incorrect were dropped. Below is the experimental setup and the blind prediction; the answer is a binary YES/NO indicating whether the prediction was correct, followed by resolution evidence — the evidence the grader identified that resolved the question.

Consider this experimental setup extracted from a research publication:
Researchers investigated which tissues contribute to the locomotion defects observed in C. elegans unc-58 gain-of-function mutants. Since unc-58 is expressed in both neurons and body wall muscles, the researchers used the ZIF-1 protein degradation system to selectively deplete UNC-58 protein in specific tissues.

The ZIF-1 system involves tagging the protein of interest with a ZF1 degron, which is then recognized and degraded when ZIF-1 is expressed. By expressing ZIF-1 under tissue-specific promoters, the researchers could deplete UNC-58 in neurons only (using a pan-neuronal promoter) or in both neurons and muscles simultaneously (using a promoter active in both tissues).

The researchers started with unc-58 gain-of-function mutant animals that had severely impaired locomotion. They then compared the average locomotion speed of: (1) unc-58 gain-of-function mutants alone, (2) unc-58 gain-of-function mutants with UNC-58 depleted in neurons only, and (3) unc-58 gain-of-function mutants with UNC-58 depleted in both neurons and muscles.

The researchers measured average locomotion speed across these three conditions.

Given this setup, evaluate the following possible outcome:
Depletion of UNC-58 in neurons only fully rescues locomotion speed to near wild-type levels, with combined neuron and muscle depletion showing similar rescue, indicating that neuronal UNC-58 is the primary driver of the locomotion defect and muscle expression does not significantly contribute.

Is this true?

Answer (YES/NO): NO